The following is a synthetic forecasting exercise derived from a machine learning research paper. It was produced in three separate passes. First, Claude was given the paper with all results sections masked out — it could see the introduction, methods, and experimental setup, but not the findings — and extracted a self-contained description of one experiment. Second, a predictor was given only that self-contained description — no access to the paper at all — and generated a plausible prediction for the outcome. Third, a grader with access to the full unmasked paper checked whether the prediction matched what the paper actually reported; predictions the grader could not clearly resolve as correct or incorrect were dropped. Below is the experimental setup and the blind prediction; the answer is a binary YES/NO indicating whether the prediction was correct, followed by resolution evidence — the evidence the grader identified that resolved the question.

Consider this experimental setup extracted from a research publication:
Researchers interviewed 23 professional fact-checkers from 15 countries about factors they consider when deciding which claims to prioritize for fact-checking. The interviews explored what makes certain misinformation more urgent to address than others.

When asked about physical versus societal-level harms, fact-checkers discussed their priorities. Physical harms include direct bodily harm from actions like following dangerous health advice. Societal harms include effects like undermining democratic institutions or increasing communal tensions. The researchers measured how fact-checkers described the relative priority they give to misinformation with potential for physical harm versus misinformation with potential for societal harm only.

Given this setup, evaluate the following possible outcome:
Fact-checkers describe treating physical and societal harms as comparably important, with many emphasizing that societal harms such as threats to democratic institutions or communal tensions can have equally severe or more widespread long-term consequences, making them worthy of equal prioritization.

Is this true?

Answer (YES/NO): NO